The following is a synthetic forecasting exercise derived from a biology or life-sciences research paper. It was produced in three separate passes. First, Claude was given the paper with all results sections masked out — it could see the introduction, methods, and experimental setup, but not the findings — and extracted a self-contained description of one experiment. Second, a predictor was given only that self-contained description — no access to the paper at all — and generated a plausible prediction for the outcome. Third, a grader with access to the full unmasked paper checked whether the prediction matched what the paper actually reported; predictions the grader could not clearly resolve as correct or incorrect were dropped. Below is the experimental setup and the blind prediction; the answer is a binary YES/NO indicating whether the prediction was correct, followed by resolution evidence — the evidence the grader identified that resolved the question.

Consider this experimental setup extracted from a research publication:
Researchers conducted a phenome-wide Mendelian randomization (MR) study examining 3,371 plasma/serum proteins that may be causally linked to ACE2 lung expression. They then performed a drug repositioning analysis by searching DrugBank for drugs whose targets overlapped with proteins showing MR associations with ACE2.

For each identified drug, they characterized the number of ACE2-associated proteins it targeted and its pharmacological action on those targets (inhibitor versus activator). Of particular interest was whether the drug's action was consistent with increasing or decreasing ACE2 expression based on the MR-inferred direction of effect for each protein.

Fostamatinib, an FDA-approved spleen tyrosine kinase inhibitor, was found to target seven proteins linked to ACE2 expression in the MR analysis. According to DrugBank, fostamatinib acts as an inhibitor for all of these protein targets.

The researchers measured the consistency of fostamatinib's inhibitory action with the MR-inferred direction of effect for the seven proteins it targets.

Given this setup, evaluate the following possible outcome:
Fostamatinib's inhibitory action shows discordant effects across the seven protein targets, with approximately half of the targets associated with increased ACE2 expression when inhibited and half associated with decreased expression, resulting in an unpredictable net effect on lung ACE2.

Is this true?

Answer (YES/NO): NO